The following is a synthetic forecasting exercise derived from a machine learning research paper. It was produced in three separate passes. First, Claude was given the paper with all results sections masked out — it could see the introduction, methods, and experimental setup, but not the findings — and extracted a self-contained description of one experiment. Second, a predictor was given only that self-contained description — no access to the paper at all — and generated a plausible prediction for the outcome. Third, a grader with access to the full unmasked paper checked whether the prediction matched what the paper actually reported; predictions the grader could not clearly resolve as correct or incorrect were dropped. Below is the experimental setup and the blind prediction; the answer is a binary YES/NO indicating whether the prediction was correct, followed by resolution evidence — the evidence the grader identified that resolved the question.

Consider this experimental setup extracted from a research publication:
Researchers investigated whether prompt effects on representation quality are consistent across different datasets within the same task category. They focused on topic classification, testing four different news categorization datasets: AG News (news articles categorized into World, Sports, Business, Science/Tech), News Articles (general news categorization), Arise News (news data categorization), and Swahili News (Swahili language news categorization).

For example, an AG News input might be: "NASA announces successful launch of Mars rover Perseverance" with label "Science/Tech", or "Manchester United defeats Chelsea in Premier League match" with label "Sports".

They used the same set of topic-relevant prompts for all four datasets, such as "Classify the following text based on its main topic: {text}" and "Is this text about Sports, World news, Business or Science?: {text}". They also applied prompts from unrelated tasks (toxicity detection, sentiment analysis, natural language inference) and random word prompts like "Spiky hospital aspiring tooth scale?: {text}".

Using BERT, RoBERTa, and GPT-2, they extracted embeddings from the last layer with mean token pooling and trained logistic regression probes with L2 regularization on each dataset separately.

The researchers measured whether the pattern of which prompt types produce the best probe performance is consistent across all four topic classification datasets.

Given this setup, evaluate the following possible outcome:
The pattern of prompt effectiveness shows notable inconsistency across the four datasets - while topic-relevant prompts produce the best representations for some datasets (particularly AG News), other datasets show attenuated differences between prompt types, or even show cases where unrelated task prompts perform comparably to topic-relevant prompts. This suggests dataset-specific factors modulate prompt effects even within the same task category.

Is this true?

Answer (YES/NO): NO